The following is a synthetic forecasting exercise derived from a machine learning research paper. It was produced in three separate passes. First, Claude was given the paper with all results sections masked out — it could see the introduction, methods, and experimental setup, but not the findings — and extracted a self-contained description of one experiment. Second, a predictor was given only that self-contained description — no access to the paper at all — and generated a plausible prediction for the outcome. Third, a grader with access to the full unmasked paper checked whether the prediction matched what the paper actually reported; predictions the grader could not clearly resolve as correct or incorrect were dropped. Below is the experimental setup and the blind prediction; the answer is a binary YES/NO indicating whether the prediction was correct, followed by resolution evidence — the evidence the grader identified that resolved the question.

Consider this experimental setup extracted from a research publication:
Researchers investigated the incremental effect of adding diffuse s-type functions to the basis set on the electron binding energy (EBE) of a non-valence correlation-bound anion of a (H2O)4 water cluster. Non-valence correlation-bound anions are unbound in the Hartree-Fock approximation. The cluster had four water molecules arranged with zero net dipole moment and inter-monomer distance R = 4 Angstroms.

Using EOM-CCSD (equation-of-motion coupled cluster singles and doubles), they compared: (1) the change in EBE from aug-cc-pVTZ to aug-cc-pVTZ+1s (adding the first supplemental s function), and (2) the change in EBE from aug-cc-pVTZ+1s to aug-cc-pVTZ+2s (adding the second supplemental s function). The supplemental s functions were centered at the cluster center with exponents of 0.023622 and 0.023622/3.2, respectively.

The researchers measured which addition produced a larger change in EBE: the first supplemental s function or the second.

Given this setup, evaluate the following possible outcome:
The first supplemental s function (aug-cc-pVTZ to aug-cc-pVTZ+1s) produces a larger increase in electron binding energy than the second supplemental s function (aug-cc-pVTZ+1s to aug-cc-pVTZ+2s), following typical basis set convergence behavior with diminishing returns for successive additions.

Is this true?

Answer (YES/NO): NO